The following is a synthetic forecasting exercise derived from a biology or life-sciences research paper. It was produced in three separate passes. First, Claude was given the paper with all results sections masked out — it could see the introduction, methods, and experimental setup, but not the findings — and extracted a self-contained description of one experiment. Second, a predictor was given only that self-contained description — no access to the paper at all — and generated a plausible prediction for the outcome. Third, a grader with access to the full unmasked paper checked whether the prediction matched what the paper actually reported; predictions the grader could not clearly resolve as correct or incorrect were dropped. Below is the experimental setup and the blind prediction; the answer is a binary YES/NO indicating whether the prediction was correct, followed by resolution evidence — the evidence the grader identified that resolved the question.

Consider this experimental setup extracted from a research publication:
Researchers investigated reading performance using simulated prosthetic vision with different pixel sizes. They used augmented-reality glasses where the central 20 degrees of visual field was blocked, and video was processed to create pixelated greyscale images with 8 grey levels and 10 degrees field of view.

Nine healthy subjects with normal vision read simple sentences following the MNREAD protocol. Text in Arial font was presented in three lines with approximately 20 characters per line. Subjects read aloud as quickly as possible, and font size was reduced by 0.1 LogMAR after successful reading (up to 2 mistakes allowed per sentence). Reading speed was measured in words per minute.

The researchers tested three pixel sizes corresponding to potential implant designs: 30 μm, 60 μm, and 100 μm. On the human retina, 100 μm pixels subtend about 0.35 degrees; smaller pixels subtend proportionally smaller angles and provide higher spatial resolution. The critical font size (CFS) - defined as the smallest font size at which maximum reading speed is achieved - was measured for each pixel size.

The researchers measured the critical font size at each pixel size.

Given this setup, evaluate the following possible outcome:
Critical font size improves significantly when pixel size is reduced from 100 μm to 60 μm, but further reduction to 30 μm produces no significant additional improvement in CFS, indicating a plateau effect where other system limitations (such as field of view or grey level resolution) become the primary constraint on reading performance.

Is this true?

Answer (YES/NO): NO